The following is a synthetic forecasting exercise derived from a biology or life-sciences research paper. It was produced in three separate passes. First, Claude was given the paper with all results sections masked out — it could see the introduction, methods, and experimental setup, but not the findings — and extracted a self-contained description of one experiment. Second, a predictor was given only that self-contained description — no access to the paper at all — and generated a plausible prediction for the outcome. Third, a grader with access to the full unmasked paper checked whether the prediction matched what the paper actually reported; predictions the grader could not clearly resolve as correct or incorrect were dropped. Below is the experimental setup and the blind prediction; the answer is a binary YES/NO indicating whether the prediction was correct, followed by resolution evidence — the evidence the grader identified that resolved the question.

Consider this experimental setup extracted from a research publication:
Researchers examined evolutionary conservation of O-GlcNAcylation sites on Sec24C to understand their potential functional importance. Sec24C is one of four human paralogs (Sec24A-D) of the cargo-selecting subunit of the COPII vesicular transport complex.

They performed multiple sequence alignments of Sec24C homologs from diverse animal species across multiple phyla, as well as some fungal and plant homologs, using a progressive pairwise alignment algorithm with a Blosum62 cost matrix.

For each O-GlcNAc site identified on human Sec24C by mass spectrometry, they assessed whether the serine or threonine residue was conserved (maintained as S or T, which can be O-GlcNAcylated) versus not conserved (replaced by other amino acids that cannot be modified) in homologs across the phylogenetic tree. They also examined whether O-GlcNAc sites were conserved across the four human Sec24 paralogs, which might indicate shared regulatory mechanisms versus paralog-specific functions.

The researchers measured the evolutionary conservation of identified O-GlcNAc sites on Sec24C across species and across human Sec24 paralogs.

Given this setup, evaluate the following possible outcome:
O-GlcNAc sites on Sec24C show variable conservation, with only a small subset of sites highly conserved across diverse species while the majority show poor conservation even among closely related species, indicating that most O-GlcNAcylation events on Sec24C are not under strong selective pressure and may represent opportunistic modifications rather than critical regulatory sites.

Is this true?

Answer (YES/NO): NO